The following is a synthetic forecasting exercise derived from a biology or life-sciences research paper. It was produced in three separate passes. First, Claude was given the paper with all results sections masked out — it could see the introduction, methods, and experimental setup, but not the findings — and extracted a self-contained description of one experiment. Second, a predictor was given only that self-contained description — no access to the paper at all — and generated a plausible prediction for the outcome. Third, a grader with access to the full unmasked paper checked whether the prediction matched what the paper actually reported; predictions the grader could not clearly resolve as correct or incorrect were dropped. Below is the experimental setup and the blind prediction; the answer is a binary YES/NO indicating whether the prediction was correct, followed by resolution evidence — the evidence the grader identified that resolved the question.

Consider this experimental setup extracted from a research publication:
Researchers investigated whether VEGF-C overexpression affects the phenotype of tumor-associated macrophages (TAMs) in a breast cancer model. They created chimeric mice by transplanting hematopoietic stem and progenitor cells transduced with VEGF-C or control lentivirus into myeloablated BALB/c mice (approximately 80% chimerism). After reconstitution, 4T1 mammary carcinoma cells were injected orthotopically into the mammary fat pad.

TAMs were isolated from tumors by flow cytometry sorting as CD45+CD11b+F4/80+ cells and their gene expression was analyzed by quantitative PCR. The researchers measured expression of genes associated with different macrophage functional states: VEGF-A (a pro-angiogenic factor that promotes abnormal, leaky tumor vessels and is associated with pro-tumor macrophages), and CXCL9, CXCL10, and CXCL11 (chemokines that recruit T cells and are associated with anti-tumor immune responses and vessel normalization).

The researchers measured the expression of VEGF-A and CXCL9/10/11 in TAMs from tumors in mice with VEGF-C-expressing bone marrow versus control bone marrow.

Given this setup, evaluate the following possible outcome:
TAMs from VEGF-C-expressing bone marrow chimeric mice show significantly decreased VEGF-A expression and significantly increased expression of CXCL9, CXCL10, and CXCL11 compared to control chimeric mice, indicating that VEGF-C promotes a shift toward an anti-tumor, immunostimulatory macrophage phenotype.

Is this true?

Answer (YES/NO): NO